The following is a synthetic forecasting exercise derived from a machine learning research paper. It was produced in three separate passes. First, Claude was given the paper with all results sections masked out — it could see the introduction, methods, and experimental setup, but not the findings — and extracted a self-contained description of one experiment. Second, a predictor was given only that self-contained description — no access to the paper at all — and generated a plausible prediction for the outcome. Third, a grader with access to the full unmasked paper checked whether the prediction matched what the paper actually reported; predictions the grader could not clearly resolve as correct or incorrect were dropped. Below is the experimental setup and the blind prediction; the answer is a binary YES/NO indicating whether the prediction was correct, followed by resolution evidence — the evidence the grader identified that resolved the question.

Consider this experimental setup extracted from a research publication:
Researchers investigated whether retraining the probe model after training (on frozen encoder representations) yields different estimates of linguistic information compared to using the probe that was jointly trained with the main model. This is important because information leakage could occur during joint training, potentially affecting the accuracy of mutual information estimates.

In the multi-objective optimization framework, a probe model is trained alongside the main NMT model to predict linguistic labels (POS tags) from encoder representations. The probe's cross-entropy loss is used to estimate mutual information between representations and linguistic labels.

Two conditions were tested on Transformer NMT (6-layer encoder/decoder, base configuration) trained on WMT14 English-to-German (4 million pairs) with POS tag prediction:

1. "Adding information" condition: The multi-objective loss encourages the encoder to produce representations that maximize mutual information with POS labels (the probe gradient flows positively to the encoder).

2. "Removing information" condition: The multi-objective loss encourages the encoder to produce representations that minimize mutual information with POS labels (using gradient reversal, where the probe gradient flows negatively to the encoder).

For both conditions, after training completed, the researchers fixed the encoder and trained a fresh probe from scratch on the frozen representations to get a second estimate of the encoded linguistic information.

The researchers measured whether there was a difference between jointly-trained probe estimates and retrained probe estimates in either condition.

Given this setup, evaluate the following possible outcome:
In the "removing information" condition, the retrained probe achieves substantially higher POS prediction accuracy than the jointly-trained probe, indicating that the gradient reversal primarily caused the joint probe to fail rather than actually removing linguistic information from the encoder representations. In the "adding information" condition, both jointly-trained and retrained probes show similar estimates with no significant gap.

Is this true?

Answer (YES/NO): NO